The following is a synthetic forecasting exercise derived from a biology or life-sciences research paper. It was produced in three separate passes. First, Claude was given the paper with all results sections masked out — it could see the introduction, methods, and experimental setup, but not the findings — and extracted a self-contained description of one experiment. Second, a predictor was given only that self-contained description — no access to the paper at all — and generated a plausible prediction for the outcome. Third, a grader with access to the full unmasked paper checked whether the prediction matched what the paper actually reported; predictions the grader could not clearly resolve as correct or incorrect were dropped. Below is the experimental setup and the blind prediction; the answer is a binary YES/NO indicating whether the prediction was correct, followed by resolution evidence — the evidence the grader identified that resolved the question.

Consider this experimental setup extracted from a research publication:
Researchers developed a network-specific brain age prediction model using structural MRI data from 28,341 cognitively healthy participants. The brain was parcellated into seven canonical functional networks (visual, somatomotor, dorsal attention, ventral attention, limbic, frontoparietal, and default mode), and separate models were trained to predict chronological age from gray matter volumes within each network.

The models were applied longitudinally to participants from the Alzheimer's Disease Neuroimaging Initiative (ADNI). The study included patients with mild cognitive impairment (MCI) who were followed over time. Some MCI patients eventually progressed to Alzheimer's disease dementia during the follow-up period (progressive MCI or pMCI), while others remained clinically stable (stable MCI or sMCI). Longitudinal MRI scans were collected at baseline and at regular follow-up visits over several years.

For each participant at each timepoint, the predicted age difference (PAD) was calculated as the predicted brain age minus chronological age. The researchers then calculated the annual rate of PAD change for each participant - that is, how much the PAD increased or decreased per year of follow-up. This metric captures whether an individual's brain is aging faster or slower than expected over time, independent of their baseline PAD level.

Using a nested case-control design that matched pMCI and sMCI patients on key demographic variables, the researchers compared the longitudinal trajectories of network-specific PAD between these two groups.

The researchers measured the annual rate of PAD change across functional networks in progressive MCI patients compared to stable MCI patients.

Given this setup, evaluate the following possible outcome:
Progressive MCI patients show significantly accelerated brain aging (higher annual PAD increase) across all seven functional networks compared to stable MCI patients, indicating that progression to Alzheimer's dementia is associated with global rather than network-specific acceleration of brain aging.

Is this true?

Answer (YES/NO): NO